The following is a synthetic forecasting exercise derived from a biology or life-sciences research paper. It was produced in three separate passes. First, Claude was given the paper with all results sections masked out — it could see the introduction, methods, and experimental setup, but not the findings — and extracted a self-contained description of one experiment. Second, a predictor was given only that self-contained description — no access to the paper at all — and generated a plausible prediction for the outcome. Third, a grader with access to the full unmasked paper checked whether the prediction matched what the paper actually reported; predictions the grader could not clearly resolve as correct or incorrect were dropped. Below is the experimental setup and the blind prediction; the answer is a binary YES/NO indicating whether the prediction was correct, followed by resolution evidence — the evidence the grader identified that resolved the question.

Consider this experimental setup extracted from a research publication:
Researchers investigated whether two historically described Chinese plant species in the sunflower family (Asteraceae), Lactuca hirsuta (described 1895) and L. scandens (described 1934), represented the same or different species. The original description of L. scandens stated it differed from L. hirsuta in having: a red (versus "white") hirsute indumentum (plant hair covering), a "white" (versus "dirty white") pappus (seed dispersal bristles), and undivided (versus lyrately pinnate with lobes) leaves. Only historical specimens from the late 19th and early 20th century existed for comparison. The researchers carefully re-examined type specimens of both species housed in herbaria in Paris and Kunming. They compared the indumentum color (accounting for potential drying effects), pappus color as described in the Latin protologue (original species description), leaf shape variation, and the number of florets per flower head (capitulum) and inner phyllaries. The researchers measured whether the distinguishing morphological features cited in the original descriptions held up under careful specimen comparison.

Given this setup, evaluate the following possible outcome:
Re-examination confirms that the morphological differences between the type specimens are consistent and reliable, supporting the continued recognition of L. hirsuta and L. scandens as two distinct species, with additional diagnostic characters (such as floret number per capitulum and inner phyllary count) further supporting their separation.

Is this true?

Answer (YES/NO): NO